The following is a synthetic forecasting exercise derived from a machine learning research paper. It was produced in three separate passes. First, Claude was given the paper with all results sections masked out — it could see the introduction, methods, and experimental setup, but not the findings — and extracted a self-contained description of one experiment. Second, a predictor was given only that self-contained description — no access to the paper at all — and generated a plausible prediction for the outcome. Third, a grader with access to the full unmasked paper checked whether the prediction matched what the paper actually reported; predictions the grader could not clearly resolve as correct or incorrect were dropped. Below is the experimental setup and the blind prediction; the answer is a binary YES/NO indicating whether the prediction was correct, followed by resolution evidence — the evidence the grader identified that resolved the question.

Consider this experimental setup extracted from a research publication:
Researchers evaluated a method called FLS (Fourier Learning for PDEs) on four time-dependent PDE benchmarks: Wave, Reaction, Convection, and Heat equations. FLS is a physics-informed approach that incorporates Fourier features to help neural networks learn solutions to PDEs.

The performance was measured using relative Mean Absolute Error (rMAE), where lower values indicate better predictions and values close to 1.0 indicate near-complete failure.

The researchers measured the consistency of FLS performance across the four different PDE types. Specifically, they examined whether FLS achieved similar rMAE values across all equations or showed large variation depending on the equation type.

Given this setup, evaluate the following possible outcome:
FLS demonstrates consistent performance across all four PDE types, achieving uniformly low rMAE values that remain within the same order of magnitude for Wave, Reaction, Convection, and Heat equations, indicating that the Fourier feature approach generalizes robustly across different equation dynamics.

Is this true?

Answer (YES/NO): NO